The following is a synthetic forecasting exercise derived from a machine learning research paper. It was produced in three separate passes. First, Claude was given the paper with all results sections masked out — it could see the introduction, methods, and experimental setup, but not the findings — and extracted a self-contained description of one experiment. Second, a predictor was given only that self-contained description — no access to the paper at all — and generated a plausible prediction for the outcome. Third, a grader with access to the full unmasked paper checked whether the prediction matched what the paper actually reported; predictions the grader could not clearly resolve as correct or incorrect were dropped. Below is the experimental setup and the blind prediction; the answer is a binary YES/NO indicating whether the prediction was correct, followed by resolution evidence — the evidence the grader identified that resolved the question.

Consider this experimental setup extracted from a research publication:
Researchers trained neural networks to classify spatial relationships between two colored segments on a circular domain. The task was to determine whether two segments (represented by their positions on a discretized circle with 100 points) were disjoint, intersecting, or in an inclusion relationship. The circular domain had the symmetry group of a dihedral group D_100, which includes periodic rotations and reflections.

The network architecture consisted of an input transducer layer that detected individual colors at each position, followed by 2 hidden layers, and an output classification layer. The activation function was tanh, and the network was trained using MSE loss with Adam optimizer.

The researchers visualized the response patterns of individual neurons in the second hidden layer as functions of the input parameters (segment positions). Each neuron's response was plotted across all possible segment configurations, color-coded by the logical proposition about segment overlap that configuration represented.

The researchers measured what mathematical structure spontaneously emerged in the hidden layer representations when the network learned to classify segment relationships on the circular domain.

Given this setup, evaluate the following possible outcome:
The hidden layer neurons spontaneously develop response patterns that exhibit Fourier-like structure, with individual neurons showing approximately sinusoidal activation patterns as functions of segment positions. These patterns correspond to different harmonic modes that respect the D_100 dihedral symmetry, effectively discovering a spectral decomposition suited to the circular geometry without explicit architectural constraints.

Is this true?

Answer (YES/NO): YES